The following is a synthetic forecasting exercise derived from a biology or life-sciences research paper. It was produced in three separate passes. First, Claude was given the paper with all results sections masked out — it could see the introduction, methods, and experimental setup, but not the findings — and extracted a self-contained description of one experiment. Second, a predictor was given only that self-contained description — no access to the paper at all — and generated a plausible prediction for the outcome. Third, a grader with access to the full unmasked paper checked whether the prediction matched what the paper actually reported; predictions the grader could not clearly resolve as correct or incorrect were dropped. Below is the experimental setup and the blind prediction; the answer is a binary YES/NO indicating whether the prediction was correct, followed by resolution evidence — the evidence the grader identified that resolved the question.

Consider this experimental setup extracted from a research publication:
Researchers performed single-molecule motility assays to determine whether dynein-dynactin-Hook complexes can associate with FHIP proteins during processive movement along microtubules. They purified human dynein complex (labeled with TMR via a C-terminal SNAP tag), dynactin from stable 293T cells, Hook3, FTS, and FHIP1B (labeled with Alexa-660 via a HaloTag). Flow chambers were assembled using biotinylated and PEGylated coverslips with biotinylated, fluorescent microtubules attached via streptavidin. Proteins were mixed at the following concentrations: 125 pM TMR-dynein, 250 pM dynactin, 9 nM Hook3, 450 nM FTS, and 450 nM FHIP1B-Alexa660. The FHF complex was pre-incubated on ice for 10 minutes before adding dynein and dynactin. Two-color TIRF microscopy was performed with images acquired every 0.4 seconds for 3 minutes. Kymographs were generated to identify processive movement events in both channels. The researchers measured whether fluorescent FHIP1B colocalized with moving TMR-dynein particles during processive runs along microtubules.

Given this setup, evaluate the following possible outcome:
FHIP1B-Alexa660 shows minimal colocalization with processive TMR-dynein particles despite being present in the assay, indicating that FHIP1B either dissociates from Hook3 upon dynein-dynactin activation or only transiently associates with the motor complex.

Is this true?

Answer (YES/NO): NO